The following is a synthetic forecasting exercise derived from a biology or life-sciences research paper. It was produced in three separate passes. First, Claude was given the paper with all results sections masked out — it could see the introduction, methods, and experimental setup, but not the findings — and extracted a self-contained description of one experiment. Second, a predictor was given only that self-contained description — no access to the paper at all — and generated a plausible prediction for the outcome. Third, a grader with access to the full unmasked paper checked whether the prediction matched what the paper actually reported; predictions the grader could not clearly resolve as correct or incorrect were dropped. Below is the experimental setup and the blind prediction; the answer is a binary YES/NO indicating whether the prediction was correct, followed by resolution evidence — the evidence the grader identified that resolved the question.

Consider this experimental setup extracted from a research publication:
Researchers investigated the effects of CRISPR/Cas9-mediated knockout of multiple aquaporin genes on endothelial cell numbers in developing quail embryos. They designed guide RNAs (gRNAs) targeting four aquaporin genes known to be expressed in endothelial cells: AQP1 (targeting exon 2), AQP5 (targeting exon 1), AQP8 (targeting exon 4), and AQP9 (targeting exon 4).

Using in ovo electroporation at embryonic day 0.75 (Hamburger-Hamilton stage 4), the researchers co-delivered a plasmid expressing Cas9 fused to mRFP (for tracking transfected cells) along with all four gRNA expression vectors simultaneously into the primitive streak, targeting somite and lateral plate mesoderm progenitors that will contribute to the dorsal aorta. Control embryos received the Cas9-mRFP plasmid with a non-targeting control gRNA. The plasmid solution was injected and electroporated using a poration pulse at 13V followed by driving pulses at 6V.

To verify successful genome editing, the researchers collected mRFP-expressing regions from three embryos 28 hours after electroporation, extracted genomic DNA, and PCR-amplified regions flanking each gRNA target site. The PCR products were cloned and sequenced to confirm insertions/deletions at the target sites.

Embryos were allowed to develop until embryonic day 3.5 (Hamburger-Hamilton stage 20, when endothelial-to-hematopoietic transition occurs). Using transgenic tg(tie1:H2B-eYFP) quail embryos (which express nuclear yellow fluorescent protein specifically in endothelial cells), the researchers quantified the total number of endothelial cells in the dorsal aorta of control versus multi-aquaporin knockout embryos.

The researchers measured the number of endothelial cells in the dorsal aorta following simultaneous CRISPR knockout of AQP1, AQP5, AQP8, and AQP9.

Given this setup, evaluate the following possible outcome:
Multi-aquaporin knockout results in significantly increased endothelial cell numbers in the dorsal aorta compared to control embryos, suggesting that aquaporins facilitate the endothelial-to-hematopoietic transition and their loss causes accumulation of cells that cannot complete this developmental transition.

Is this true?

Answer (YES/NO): YES